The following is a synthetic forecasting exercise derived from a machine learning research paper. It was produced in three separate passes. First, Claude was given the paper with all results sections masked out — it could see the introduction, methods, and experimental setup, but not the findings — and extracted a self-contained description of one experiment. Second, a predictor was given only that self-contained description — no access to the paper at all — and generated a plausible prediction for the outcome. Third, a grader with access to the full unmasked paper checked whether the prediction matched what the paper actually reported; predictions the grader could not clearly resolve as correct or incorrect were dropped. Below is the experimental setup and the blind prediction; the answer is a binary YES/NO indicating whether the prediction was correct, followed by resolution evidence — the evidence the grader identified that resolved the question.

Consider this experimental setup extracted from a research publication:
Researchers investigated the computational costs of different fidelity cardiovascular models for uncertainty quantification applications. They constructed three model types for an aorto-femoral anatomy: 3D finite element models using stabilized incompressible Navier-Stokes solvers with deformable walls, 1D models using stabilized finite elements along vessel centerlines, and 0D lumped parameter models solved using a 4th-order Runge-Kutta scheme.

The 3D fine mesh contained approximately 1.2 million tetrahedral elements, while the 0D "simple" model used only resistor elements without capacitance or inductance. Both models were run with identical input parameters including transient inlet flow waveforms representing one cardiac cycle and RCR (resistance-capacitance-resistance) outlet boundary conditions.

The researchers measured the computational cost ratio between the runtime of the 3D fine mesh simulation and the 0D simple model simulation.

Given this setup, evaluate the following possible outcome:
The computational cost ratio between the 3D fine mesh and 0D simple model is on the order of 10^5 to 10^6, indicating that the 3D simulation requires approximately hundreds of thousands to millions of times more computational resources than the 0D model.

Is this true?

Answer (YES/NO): NO